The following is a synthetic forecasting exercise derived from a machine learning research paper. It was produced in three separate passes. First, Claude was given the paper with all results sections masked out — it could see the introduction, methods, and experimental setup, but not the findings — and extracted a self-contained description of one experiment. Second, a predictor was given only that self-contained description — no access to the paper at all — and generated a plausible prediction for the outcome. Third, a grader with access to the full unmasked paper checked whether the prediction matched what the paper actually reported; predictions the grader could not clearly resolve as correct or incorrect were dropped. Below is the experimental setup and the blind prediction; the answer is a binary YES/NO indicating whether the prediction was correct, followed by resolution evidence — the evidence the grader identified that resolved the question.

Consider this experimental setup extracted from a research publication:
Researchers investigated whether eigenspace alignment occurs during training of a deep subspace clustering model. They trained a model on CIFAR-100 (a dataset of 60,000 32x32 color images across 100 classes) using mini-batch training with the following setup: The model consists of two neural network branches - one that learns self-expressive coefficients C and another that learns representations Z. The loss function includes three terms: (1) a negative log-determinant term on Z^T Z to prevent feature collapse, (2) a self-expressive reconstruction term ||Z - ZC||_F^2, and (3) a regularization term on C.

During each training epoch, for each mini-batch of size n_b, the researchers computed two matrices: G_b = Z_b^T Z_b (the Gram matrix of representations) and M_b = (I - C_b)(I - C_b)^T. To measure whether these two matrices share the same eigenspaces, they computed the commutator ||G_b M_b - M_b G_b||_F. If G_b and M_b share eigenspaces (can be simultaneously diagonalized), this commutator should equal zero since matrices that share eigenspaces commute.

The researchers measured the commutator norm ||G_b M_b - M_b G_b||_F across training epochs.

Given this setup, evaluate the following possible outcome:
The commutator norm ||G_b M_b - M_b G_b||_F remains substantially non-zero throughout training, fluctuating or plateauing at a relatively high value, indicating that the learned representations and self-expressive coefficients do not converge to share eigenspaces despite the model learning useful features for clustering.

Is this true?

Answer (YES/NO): NO